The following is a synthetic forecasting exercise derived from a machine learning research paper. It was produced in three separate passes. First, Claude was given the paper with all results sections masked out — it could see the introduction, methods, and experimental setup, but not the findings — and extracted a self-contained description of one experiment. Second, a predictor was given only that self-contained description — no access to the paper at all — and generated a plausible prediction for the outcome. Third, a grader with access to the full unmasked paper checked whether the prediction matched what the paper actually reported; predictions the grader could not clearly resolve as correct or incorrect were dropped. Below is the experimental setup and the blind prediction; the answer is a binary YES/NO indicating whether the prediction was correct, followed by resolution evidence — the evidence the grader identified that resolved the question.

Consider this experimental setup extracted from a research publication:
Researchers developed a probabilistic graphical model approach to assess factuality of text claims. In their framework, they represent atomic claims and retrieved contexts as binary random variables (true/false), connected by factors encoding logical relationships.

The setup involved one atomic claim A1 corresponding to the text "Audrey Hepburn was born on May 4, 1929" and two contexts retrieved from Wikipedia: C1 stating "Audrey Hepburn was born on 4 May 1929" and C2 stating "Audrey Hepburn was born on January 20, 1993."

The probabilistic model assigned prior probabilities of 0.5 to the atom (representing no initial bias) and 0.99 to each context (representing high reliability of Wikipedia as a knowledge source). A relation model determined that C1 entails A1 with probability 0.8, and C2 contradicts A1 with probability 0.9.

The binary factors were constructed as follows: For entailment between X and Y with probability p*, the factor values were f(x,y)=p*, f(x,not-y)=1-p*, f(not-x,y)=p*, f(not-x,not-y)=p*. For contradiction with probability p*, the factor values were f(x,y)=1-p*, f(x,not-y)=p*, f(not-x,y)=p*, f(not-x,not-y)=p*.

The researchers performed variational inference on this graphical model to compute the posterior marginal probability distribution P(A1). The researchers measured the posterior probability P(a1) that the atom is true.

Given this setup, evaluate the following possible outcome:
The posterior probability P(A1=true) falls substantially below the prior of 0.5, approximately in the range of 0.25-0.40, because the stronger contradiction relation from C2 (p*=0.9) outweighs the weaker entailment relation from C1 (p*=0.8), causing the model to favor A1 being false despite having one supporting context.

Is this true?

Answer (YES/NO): YES